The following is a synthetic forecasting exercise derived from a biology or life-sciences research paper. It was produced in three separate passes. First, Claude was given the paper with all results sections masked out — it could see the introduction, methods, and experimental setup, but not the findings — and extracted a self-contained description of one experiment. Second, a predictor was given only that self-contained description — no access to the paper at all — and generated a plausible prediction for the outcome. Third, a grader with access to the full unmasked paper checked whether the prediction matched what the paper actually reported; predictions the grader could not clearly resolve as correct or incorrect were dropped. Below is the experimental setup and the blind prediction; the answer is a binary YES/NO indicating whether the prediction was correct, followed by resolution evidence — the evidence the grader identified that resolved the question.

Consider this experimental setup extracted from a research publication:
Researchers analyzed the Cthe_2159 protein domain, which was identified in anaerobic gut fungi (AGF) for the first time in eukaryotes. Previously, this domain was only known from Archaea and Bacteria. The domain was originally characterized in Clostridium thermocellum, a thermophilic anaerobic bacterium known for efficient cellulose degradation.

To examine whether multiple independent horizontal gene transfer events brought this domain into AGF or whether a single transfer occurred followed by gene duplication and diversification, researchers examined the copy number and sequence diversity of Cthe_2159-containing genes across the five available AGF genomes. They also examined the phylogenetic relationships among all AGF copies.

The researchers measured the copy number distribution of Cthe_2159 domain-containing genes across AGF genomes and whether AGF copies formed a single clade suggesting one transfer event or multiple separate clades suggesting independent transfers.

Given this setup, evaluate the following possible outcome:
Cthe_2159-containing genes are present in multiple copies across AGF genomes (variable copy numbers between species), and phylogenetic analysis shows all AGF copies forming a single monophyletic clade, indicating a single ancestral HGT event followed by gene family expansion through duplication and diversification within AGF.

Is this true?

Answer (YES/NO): YES